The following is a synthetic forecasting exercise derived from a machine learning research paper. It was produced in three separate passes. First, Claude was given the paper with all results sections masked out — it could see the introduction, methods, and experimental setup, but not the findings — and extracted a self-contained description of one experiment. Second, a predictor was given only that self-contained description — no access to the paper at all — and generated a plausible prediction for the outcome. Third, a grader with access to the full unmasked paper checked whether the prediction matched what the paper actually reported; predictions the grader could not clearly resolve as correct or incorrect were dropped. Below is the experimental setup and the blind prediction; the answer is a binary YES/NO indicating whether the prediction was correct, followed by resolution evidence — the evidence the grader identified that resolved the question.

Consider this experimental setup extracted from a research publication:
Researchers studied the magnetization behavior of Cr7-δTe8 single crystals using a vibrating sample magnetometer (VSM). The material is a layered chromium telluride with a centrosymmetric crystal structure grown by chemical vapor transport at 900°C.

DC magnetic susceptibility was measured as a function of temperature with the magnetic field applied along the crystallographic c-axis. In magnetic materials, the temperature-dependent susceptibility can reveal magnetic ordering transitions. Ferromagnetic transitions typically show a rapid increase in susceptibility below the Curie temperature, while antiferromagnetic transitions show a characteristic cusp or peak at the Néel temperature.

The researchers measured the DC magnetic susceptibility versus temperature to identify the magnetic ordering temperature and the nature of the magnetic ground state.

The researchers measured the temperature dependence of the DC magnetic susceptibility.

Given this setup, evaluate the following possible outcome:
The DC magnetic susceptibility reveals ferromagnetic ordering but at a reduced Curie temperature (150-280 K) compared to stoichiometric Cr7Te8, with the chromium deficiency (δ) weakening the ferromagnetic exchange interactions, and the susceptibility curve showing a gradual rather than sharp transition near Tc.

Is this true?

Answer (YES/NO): NO